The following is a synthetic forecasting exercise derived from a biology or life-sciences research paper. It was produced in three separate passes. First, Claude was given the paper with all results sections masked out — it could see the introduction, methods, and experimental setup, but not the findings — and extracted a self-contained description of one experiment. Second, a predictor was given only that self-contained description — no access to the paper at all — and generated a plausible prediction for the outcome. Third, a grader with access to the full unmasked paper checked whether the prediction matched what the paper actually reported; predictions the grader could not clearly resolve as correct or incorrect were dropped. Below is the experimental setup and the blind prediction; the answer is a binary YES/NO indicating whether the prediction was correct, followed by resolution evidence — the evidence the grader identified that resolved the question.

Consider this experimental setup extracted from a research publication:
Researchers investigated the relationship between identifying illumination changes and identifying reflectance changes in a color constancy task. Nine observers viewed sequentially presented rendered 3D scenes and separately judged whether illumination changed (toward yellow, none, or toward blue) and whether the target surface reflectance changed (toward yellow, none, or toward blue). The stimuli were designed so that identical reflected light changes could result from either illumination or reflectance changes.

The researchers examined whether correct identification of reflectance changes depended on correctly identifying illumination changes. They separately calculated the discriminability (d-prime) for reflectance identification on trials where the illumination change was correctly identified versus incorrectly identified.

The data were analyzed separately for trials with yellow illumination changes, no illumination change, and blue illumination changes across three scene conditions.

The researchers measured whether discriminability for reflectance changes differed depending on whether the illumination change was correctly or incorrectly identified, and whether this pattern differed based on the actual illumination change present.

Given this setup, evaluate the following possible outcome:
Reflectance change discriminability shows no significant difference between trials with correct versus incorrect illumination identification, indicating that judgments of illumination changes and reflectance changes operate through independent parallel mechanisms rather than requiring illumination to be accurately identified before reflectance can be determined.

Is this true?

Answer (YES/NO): NO